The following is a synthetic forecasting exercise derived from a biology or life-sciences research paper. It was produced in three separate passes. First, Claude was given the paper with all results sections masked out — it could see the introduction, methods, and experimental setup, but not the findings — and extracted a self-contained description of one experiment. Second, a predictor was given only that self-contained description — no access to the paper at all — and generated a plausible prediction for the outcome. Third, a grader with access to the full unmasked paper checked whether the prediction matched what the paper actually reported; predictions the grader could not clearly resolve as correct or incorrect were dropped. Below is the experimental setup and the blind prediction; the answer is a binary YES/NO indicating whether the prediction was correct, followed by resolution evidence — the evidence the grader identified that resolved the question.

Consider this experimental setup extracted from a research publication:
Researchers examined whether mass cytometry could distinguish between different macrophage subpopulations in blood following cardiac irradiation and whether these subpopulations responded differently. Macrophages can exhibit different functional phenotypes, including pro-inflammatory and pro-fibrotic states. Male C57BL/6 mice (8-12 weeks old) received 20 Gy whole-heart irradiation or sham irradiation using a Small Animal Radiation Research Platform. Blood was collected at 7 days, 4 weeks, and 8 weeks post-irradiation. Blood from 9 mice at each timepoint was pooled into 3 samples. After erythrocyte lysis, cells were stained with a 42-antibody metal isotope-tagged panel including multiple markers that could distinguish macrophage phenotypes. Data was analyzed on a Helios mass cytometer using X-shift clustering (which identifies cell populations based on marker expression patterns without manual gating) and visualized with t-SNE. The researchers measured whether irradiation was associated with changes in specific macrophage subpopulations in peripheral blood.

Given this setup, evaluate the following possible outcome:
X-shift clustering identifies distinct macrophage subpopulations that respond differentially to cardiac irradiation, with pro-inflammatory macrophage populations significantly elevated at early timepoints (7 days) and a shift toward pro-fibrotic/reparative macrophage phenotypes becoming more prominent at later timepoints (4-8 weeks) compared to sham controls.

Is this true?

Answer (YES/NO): NO